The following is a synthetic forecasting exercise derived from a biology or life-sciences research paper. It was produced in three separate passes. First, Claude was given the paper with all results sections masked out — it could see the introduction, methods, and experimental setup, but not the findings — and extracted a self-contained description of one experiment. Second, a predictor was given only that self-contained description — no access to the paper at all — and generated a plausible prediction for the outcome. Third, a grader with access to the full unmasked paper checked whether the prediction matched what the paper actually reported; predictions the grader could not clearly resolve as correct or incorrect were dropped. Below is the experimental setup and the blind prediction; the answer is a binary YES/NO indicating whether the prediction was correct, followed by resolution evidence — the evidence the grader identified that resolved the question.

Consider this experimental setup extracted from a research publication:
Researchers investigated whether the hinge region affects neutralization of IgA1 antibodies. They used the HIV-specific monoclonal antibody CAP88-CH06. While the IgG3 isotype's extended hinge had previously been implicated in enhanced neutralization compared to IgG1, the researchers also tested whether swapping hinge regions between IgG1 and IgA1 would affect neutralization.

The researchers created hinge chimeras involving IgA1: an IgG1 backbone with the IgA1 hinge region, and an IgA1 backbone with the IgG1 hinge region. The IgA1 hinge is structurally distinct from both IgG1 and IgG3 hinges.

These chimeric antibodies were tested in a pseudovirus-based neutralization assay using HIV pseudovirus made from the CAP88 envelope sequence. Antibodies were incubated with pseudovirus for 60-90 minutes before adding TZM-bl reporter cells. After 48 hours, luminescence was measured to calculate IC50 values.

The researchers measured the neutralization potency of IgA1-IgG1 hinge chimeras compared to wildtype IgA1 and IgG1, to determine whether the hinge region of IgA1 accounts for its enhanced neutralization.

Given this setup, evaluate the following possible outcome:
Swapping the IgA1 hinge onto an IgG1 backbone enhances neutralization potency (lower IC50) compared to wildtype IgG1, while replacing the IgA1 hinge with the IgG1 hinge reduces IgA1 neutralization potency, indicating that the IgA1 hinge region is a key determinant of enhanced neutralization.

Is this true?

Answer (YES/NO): NO